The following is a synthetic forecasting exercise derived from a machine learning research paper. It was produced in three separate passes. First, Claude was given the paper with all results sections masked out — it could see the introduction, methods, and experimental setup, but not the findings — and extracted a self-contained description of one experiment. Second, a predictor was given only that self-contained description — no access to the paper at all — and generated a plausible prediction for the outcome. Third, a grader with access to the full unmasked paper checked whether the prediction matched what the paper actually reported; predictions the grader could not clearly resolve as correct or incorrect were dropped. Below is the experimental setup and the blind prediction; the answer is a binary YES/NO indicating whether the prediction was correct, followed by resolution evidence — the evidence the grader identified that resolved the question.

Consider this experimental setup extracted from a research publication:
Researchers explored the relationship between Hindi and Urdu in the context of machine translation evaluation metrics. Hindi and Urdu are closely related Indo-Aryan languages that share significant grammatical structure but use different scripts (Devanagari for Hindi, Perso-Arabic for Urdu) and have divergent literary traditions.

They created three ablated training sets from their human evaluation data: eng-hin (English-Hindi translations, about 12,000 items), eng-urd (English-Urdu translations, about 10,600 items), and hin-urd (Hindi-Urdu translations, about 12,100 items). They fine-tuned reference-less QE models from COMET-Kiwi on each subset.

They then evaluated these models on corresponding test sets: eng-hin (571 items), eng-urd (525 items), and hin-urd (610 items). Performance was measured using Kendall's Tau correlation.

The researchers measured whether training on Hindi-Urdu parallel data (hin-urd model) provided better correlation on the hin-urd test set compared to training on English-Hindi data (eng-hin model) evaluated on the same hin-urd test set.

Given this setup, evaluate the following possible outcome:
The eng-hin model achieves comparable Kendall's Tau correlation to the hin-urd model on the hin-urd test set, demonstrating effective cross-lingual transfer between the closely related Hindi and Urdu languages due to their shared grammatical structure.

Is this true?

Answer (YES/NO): NO